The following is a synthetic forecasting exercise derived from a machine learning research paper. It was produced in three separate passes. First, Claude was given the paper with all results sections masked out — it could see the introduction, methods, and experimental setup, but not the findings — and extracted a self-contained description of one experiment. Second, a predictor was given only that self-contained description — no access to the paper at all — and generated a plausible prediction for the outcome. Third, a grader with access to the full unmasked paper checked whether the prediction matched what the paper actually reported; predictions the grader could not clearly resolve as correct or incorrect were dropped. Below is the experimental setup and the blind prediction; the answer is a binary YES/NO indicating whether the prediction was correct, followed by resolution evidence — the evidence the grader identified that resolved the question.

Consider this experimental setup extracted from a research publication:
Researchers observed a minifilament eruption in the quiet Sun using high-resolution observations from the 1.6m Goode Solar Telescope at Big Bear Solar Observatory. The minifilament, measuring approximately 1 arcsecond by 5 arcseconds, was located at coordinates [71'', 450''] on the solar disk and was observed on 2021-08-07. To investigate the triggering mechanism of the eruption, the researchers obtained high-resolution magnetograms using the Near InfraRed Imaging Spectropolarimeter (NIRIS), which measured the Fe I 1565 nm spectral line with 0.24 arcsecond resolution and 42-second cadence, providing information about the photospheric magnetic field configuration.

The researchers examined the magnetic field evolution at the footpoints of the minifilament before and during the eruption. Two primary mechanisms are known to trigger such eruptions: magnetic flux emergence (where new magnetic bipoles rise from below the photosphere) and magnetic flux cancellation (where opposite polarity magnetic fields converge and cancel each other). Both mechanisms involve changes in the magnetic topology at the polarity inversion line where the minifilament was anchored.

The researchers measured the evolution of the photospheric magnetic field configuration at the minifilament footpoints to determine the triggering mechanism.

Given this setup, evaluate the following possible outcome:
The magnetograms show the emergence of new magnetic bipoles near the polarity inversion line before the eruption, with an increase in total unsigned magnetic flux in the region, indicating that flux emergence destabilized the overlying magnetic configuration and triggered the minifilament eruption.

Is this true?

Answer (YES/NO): NO